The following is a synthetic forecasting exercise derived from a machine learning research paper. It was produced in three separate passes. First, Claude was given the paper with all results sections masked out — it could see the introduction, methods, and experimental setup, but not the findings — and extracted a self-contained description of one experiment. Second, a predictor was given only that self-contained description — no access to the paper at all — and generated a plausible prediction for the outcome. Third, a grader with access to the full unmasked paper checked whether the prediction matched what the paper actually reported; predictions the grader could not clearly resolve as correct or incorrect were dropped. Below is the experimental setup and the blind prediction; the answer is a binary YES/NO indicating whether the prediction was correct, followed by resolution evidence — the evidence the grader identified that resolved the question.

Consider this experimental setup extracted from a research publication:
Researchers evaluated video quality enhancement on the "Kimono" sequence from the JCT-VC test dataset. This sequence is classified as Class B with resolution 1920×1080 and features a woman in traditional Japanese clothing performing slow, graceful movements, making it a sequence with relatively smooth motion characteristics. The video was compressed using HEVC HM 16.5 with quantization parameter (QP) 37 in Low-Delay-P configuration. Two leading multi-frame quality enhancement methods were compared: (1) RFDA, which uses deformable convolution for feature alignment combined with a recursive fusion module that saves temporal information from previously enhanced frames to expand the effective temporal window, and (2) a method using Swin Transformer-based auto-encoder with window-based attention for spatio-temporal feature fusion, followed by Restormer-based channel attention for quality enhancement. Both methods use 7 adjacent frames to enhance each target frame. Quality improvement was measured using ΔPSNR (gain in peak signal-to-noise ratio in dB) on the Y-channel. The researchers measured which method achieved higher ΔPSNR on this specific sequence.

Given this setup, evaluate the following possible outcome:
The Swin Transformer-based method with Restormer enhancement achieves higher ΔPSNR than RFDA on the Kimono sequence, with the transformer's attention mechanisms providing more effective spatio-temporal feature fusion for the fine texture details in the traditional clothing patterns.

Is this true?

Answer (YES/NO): NO